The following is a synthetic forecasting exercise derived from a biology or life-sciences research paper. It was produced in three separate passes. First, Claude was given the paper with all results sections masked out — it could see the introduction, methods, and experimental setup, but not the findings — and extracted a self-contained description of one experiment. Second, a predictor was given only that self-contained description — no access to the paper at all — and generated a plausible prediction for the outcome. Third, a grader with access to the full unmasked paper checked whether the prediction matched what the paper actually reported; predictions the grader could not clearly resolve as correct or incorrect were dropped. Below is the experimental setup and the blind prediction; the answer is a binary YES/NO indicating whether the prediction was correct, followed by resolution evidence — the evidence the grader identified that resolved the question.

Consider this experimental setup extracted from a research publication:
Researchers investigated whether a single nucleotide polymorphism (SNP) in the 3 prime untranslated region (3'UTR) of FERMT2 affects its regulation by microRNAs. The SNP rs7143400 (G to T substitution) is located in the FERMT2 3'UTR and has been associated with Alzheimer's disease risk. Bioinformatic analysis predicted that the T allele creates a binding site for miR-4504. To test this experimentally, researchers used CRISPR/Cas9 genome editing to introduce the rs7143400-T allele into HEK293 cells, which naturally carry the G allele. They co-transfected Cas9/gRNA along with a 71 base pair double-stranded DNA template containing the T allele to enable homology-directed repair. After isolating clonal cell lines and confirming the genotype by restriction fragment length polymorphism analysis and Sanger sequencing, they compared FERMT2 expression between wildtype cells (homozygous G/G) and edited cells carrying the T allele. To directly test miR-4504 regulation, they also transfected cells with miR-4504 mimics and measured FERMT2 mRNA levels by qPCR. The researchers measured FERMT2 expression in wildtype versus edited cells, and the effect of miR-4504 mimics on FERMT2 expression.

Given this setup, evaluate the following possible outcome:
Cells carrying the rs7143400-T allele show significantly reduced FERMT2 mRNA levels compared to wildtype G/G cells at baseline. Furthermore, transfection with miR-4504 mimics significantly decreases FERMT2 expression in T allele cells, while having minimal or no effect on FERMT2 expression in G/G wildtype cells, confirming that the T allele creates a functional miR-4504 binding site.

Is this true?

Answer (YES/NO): NO